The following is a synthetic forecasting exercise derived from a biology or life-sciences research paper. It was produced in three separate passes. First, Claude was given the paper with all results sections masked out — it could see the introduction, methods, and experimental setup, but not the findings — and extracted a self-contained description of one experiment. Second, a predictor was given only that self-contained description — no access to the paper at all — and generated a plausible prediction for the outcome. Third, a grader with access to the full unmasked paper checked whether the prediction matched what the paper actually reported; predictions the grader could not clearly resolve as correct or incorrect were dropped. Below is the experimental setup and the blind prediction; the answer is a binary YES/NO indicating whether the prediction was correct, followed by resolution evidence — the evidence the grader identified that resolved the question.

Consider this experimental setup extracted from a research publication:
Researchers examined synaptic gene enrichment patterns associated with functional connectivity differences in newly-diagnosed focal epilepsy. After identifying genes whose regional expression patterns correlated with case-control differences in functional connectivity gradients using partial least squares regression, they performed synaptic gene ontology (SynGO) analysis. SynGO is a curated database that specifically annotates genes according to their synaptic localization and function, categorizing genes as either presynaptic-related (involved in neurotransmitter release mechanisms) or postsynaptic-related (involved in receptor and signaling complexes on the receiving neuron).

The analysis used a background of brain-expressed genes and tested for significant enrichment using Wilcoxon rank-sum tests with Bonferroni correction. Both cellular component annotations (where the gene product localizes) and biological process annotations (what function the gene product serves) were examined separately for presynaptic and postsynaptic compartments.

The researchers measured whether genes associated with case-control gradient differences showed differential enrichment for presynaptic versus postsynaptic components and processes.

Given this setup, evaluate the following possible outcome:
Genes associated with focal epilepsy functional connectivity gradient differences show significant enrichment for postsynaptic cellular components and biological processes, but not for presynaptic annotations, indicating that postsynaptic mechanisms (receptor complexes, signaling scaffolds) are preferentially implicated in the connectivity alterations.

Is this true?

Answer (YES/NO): NO